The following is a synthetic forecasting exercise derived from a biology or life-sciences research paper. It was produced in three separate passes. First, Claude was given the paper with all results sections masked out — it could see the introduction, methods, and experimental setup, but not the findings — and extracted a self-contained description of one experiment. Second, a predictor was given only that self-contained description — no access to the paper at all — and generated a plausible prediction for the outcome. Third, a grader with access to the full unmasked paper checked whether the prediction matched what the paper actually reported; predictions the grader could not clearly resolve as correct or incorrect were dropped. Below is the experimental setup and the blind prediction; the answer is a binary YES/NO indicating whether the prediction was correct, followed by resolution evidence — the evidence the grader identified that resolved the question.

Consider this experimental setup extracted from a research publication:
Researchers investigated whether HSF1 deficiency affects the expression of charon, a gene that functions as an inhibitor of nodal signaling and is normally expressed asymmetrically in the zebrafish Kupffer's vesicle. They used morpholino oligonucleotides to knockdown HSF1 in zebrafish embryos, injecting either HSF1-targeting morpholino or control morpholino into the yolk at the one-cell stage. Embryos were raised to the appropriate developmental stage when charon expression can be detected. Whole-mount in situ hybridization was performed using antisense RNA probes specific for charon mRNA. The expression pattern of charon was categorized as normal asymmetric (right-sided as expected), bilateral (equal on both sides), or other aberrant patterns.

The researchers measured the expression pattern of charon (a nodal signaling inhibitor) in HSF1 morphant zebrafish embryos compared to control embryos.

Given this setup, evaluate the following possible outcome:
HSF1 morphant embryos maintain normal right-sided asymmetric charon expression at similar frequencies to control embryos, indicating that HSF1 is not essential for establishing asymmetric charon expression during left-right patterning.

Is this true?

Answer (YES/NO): NO